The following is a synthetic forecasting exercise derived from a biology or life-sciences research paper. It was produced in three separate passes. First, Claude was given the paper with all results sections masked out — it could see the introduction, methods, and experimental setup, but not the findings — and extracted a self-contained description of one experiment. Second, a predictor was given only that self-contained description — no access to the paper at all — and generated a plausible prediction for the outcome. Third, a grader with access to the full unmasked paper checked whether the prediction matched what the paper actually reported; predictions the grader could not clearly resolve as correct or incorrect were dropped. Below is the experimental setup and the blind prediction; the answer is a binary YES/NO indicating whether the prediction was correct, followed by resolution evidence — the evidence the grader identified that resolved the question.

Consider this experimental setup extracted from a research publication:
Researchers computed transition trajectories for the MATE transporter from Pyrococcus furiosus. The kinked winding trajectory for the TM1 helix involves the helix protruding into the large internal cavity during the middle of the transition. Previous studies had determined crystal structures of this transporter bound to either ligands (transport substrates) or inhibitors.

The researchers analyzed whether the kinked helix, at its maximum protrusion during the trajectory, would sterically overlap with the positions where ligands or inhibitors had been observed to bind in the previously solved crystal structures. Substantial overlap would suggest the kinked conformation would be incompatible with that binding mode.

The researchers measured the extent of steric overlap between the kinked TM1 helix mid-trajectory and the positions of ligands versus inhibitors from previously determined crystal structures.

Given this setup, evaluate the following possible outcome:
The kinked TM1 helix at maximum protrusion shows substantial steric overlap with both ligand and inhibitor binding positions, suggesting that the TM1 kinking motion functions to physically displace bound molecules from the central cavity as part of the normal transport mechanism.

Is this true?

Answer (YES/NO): NO